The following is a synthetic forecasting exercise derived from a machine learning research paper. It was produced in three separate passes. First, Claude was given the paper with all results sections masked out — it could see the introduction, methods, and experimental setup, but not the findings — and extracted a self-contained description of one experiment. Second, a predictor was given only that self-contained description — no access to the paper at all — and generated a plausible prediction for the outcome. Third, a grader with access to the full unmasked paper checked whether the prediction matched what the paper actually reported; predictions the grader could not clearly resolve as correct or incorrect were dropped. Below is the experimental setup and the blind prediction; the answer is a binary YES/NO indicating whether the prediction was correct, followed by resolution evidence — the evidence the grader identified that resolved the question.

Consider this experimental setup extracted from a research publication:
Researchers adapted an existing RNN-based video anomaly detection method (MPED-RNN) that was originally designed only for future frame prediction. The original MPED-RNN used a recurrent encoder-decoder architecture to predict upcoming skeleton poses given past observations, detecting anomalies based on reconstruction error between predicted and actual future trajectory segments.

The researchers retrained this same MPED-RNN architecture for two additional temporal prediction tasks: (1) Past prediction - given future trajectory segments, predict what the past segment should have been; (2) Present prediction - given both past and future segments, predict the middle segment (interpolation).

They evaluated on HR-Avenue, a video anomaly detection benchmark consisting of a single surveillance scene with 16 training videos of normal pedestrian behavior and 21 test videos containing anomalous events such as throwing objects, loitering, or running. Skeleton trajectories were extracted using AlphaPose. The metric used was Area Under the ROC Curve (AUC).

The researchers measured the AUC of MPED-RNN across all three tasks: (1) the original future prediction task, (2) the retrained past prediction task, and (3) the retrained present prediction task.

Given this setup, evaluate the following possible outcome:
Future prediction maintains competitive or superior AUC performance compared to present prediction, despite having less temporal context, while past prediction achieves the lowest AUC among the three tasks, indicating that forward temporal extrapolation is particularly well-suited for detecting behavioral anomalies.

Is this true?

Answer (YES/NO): NO